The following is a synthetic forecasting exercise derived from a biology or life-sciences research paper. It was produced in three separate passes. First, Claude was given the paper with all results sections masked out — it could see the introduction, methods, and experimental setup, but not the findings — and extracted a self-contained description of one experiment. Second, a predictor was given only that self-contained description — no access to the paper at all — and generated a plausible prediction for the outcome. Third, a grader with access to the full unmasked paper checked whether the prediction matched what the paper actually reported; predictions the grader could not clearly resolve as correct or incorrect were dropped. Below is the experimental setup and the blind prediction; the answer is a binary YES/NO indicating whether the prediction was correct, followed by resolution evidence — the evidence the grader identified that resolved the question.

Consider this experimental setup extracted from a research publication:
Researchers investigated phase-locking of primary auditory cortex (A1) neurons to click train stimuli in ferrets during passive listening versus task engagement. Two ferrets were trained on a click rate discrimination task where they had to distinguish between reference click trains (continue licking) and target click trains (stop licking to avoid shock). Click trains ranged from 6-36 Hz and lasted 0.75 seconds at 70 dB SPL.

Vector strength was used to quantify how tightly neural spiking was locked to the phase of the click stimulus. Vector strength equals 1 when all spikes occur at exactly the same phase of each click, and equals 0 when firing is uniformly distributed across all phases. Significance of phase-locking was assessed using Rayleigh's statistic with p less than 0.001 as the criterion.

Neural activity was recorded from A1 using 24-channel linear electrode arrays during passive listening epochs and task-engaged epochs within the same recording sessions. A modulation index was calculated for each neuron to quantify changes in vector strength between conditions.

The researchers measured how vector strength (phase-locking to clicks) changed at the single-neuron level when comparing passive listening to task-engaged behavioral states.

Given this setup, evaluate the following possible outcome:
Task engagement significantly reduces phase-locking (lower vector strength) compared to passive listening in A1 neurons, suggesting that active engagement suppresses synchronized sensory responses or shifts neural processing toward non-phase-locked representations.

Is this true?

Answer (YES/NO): YES